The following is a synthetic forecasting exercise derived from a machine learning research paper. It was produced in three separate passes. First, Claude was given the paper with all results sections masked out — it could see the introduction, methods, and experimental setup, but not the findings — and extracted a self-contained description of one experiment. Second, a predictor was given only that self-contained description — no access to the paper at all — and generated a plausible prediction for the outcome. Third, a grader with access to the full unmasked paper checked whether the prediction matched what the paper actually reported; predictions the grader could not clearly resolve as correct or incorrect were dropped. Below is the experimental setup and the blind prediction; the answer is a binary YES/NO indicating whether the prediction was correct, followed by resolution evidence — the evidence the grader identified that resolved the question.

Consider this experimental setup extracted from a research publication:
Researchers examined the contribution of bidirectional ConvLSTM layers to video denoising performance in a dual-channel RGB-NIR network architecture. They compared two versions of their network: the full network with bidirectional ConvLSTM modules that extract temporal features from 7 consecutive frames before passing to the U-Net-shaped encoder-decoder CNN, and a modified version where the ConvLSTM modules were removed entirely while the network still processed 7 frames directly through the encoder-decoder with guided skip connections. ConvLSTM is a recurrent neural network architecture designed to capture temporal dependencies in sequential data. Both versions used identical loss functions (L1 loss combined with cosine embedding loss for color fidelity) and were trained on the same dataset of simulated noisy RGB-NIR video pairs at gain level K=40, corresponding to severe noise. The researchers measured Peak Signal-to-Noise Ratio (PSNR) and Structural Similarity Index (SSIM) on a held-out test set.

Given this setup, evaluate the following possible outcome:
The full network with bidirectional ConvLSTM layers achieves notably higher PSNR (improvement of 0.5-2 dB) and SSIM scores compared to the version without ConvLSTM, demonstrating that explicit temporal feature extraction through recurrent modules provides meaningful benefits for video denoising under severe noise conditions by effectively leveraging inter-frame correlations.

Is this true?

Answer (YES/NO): NO